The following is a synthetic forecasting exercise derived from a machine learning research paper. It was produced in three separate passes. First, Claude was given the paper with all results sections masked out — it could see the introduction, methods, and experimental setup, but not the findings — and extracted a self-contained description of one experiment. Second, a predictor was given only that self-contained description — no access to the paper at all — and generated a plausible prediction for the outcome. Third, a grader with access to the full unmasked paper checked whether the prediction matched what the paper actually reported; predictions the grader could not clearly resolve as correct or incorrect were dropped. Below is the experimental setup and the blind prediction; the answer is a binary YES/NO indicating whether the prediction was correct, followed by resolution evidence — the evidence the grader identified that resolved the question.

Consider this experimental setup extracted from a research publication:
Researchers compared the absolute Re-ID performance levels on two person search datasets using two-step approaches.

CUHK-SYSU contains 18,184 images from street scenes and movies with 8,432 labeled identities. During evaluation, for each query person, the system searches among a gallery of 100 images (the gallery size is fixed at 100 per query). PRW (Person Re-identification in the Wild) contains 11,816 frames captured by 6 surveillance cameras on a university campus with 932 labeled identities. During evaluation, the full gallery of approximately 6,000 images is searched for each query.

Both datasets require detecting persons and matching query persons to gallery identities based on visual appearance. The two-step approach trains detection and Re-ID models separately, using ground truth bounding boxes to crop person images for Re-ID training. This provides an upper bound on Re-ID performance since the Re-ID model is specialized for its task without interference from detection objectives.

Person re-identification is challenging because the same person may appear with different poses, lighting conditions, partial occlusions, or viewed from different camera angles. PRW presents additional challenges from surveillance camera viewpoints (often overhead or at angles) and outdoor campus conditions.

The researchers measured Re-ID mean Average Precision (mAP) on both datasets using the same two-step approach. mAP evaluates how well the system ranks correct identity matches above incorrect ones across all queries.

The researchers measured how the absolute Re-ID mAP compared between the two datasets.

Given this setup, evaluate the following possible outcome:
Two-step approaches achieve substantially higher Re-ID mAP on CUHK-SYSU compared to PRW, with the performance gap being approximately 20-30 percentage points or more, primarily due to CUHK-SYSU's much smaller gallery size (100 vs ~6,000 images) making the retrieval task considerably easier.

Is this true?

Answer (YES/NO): YES